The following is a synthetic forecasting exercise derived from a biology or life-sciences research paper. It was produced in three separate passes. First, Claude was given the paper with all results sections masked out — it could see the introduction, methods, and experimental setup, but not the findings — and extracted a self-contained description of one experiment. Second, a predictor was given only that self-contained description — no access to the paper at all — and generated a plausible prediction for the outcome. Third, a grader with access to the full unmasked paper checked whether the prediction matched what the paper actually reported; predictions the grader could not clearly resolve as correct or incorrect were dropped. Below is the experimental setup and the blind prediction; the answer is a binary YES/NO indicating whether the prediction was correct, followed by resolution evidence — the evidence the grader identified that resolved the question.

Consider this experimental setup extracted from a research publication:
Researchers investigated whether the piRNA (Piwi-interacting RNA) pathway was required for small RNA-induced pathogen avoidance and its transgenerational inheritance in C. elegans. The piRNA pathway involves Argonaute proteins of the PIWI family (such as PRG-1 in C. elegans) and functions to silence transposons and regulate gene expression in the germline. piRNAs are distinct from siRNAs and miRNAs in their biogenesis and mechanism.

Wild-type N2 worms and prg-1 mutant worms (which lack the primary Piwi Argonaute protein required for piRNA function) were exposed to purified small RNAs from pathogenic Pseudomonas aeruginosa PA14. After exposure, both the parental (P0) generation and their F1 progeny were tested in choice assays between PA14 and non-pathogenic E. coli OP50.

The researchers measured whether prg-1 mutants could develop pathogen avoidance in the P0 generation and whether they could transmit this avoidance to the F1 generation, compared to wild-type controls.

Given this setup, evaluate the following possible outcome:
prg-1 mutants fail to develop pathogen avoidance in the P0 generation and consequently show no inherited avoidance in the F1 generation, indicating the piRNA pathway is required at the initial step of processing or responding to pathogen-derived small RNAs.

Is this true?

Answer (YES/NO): YES